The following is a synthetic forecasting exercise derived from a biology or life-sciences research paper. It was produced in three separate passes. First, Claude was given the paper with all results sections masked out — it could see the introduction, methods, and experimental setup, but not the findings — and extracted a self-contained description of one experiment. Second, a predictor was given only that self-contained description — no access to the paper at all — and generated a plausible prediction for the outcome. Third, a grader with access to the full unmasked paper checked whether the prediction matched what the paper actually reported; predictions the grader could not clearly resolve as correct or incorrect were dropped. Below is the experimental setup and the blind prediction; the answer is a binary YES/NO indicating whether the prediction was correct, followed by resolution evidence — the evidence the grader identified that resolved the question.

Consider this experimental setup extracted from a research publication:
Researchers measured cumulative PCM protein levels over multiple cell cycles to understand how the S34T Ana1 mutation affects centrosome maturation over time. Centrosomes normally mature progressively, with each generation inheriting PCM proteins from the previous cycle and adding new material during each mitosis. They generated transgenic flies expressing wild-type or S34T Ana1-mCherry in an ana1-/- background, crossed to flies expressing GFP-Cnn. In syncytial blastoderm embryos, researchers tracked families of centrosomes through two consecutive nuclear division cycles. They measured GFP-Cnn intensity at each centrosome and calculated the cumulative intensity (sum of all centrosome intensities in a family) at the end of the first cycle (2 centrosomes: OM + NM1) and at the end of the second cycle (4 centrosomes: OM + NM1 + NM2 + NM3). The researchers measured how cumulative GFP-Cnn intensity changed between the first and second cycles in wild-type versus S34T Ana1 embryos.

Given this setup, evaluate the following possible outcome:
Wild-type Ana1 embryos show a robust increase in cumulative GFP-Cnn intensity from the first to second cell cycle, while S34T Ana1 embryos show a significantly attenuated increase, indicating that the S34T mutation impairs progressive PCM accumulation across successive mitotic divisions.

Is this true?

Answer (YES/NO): YES